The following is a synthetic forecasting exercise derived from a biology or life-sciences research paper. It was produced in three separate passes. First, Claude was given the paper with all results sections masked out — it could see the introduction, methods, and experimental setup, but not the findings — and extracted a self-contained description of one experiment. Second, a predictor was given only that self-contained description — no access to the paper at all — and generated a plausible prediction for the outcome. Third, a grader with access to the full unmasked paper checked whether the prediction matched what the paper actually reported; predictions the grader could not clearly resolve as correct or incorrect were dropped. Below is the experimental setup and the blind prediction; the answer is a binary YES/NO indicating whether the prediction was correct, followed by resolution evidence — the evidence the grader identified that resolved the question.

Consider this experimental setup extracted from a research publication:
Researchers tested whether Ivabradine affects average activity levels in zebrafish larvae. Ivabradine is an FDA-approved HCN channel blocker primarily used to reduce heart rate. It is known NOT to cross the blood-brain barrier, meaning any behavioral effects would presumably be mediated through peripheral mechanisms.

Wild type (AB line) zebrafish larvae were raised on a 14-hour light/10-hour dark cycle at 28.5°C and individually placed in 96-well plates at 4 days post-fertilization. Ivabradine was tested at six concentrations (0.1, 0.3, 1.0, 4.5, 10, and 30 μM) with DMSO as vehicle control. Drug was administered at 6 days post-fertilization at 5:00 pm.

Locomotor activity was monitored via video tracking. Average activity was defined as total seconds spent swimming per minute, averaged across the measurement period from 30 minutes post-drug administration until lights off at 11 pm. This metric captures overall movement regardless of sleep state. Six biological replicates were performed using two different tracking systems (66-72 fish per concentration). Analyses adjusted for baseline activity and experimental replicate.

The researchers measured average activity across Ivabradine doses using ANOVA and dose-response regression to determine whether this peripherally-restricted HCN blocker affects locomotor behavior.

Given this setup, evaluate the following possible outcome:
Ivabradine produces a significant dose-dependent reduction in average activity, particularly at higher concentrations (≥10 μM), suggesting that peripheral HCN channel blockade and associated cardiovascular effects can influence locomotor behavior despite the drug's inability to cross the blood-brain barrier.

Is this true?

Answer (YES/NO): YES